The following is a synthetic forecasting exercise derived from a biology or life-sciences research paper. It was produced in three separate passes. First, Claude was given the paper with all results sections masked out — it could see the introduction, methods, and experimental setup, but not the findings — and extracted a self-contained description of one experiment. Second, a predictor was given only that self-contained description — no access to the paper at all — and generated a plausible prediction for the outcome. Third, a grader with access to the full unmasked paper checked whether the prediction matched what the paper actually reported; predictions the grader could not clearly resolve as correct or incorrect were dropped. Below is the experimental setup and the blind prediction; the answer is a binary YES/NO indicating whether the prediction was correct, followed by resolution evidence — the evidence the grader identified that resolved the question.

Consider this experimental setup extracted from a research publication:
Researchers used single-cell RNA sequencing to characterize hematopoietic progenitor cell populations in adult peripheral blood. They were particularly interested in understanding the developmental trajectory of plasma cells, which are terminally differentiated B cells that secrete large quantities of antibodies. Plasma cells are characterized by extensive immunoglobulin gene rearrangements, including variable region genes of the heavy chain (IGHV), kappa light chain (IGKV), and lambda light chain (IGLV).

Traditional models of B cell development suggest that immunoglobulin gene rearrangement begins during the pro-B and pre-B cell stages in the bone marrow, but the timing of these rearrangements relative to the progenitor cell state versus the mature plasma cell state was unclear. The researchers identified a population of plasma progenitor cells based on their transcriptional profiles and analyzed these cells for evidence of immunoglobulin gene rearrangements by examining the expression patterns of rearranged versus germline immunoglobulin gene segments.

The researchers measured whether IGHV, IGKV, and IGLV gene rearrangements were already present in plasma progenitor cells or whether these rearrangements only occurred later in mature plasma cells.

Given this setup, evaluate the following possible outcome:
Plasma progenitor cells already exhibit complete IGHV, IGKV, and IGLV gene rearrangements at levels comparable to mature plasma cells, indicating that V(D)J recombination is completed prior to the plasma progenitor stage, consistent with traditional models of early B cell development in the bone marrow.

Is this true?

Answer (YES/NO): NO